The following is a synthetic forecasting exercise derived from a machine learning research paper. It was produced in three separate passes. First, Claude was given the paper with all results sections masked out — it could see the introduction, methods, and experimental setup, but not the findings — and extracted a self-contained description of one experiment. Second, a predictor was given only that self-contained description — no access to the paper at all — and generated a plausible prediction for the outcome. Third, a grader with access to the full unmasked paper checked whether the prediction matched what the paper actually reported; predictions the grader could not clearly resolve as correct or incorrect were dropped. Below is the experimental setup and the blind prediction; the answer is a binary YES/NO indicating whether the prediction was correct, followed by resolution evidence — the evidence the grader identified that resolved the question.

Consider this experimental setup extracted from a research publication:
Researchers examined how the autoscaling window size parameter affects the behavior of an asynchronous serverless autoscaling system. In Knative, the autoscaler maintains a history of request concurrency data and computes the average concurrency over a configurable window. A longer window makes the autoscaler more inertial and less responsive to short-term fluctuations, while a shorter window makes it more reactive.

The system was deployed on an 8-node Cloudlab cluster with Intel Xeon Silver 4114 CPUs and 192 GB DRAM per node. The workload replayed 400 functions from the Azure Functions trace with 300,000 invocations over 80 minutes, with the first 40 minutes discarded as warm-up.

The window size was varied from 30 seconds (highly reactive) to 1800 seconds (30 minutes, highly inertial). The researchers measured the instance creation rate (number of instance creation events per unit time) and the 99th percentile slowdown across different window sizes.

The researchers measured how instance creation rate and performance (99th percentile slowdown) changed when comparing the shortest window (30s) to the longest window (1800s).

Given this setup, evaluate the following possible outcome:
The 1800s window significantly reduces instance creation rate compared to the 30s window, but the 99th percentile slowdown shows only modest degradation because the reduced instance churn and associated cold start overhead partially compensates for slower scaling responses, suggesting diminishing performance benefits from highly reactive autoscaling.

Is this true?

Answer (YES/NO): NO